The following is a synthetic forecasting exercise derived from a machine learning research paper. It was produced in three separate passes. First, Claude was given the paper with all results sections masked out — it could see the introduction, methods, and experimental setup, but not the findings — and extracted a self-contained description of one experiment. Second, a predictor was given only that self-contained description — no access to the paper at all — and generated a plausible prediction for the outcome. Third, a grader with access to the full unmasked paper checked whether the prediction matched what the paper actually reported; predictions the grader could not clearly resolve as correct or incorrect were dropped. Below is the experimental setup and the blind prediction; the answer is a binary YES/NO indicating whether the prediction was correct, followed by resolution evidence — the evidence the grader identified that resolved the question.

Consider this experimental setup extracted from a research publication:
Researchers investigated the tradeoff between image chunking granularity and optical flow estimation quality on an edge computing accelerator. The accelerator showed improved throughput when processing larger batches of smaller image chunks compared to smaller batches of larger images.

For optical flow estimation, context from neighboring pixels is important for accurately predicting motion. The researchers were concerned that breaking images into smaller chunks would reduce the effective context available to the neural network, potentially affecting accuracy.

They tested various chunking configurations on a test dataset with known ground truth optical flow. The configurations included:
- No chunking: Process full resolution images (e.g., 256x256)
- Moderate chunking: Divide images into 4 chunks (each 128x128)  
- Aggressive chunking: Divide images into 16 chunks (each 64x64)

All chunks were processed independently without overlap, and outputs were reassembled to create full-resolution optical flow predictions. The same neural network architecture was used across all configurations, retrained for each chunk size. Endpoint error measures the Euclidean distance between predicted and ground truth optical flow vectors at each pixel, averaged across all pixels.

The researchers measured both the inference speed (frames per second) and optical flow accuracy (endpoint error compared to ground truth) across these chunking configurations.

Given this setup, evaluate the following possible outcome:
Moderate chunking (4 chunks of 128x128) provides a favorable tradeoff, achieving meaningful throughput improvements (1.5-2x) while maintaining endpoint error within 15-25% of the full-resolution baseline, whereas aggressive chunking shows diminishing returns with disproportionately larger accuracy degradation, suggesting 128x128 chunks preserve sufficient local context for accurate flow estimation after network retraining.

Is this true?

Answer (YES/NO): NO